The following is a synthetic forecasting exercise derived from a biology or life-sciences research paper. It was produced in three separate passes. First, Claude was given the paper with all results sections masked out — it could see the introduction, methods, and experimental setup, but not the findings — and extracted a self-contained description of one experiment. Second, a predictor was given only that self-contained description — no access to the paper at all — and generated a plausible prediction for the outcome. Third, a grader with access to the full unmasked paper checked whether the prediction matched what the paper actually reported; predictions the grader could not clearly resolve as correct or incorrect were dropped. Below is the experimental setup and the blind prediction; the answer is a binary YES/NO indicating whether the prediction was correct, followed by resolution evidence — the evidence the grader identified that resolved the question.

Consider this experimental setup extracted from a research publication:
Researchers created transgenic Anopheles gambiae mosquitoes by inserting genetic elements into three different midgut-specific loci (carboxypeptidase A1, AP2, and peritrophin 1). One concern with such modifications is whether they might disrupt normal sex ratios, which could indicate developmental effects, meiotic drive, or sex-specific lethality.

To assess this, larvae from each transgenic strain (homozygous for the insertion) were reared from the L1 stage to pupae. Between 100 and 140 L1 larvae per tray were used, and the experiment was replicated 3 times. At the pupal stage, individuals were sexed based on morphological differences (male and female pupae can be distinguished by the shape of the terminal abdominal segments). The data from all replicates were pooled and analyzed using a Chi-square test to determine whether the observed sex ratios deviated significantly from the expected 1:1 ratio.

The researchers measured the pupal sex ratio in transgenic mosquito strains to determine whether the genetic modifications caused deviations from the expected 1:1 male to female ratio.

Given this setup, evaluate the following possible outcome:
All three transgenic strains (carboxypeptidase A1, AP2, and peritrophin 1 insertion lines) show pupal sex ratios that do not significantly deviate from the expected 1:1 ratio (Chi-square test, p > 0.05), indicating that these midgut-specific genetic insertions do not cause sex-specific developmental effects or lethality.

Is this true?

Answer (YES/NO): YES